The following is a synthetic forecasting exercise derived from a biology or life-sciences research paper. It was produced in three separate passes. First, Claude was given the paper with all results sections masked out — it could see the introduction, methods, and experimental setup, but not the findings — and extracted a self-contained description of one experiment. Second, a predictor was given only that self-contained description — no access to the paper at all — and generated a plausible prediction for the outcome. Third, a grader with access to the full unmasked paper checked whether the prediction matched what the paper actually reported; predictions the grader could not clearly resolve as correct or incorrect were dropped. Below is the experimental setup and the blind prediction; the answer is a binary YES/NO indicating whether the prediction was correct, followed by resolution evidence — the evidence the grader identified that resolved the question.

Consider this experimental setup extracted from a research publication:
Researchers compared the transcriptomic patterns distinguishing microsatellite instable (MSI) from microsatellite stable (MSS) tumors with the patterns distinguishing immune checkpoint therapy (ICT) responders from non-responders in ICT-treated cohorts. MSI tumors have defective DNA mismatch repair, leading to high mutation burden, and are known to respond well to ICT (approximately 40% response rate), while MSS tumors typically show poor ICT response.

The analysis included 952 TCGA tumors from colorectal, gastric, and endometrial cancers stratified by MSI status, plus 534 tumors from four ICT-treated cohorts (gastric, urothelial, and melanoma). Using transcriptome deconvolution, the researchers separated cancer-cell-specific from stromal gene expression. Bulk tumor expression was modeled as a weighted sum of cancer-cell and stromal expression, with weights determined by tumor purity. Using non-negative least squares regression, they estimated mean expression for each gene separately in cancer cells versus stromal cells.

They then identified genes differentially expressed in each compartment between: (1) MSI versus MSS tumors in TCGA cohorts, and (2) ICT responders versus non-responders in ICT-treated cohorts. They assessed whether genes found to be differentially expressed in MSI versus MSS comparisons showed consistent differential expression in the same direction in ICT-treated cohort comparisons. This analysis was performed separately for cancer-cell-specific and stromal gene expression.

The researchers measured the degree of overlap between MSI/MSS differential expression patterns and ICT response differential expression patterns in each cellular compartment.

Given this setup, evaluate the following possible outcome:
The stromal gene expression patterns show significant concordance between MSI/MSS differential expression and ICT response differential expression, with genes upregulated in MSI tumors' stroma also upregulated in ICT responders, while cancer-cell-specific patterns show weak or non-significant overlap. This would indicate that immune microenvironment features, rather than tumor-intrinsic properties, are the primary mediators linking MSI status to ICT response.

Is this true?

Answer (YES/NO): YES